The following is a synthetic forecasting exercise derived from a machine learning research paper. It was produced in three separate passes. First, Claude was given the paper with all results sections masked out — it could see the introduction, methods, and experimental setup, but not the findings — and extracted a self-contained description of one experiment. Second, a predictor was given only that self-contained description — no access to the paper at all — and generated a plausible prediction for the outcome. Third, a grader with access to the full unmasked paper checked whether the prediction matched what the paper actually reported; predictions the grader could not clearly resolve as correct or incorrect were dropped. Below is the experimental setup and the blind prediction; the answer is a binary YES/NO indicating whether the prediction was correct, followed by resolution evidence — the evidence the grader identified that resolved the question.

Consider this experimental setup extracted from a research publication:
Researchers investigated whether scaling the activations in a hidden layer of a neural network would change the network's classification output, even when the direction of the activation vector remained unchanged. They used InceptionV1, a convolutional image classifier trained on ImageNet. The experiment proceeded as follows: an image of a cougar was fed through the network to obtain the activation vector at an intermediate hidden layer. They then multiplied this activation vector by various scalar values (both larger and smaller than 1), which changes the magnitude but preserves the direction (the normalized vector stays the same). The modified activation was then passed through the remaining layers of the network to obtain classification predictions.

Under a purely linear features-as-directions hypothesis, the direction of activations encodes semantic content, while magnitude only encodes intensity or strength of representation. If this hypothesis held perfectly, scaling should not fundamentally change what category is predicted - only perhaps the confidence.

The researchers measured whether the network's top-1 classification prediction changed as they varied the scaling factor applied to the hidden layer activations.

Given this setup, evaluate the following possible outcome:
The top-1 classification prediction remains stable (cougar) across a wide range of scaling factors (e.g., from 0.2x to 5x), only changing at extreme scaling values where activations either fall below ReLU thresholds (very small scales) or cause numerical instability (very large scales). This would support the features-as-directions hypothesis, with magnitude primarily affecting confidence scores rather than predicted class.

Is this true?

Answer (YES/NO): NO